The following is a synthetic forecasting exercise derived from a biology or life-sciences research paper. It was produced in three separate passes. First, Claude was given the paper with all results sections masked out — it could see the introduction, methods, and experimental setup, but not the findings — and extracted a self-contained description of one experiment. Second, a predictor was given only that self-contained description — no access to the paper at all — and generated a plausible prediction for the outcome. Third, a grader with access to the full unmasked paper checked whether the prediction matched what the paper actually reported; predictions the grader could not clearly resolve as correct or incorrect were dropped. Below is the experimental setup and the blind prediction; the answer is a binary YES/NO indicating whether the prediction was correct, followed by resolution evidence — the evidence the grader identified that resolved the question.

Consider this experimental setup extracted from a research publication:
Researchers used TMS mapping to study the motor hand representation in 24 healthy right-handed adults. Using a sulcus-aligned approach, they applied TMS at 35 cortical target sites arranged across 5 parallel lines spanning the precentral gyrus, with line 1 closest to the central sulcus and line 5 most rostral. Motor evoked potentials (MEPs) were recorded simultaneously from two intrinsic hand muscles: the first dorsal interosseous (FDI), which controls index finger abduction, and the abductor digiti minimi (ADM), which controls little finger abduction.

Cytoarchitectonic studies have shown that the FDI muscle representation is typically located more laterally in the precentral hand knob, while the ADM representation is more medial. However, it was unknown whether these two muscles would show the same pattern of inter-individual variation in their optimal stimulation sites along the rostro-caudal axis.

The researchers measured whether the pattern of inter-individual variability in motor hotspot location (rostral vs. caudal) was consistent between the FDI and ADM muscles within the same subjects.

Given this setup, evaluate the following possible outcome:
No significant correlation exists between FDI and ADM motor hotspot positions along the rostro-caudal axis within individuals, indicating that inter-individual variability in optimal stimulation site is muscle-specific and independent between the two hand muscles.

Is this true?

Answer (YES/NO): NO